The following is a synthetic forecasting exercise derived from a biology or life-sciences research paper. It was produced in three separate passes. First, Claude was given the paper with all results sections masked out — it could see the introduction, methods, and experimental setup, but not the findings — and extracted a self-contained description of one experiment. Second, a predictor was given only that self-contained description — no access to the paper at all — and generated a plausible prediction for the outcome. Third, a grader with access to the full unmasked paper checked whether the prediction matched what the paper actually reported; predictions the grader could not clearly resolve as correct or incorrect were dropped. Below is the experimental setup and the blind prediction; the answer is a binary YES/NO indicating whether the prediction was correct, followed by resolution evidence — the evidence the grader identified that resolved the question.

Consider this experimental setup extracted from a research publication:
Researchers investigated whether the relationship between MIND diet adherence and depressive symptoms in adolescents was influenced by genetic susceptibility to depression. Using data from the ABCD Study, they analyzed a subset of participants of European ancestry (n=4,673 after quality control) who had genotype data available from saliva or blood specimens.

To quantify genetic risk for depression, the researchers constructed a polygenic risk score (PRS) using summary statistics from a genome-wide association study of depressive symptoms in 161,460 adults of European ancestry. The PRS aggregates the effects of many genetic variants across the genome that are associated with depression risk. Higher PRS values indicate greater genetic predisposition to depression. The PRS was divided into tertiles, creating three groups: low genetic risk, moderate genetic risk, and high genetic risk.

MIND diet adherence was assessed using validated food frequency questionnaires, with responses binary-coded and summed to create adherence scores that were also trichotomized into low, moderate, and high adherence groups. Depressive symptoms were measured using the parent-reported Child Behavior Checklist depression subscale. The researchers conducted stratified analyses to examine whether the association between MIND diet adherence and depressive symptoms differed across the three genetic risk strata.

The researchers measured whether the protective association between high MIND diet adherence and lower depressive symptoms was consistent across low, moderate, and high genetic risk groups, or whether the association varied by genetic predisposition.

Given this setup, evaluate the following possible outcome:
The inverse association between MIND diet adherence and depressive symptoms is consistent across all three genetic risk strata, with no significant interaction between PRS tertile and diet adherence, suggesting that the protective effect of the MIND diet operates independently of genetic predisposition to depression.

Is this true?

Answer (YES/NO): YES